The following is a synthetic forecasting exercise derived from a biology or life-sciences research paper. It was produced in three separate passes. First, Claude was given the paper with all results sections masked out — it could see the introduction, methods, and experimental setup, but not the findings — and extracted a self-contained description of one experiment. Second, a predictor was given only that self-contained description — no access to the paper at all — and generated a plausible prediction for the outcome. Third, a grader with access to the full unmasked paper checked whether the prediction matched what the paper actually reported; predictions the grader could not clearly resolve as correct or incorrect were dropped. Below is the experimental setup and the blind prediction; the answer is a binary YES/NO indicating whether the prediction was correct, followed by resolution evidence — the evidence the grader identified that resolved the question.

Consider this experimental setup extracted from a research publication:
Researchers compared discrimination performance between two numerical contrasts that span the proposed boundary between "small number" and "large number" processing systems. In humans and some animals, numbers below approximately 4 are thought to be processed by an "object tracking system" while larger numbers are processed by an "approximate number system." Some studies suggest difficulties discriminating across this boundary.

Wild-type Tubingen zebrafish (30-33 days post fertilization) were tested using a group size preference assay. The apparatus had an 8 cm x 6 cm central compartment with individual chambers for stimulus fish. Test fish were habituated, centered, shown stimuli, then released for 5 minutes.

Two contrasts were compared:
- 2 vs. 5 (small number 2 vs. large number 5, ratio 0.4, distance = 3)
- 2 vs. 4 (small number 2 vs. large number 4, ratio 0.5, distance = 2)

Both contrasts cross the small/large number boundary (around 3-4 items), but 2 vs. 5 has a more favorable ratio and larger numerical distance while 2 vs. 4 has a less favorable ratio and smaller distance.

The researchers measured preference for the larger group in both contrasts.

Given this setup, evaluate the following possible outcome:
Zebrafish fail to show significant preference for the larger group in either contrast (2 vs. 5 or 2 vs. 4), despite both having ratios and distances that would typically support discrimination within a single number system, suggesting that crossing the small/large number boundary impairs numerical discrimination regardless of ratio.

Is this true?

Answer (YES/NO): NO